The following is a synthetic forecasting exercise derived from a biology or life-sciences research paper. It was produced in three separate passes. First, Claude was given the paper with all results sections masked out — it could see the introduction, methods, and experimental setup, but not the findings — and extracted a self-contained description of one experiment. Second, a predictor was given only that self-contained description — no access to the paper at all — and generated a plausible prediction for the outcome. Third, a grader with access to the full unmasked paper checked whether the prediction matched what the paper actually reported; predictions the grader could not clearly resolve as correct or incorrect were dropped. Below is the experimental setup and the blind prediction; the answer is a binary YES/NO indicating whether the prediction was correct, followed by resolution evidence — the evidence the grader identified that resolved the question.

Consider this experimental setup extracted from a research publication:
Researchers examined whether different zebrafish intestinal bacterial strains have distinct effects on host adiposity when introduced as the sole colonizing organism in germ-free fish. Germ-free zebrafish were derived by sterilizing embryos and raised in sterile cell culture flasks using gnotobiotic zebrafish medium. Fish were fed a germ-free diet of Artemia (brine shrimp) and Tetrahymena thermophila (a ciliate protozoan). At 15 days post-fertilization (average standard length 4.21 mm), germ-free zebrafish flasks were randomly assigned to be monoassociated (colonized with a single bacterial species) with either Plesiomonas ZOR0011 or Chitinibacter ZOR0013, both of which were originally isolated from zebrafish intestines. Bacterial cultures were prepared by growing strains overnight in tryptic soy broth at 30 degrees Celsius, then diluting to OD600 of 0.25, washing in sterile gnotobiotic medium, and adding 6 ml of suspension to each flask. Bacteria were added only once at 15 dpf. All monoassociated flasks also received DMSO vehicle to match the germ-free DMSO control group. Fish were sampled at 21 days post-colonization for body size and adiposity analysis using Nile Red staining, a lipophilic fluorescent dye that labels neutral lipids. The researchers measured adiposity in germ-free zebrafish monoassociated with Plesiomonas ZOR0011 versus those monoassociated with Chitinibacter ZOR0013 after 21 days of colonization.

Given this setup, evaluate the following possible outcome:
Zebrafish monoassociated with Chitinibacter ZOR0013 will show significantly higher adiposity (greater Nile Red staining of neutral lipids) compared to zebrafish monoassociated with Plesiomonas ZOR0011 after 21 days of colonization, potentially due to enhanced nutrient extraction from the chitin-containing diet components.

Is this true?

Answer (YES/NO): YES